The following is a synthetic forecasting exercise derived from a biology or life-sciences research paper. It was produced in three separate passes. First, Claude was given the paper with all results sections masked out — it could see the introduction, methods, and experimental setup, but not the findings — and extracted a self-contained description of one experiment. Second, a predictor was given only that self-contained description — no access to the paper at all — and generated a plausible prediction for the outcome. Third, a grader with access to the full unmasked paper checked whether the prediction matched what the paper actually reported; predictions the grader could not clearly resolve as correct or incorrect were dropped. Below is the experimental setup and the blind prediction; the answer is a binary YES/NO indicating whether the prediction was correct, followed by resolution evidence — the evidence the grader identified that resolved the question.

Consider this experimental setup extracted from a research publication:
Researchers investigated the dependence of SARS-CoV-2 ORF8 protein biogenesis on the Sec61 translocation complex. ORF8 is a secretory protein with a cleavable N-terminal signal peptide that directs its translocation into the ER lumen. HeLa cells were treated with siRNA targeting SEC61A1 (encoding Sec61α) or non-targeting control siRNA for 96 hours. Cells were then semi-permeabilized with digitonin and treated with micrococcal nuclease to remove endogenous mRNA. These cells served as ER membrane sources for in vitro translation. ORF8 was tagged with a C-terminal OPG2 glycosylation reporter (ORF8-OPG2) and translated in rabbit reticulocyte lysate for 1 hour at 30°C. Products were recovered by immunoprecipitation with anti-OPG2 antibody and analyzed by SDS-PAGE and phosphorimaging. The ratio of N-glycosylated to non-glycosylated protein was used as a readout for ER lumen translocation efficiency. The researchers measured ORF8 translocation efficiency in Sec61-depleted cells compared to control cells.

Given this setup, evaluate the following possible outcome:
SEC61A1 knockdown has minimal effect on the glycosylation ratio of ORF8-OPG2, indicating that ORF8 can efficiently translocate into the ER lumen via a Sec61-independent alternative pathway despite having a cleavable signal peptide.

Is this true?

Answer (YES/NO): NO